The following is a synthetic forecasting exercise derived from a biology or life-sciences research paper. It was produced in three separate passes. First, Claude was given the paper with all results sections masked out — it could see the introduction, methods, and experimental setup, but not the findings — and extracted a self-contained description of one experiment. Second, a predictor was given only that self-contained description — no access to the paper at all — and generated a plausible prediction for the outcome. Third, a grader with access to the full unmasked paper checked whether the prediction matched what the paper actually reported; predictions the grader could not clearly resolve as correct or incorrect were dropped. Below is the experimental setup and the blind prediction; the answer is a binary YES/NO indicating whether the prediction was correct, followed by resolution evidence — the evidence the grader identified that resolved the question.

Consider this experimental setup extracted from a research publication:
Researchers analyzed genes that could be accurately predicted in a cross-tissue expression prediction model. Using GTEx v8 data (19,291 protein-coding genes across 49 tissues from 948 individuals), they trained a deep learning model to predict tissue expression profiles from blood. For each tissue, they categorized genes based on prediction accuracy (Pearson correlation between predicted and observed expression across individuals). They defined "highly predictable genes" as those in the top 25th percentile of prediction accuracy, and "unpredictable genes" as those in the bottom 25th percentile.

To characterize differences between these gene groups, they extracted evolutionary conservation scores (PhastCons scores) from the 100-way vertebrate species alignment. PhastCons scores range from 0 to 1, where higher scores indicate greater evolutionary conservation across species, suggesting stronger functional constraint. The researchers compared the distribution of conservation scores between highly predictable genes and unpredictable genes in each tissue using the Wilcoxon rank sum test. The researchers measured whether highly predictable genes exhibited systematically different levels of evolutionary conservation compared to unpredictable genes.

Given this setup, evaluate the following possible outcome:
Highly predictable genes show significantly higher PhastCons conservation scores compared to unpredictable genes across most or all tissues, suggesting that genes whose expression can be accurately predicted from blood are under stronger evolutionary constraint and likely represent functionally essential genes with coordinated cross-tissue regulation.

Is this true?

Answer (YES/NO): NO